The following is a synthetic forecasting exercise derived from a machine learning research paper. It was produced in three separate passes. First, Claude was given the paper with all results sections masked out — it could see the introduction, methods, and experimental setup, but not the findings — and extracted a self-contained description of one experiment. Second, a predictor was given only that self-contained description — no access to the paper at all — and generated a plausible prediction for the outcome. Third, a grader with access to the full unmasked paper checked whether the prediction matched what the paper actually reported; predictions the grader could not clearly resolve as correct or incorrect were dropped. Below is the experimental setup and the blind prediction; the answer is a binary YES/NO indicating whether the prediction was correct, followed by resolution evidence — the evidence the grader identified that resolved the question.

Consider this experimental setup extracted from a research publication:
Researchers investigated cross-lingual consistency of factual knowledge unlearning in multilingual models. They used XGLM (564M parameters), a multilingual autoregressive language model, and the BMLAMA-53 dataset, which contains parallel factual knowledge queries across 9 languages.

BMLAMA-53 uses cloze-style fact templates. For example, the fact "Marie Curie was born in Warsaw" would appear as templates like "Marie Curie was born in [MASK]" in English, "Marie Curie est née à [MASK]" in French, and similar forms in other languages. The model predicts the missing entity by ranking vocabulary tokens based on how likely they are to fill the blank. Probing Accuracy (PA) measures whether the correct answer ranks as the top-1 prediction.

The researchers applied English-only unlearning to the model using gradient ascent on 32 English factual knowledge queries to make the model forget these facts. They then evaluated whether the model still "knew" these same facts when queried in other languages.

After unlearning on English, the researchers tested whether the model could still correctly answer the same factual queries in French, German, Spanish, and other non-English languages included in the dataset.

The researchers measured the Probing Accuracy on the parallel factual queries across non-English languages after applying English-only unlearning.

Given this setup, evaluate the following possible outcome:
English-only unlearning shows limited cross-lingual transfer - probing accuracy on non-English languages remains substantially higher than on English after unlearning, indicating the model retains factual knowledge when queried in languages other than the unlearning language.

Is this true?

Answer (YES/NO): YES